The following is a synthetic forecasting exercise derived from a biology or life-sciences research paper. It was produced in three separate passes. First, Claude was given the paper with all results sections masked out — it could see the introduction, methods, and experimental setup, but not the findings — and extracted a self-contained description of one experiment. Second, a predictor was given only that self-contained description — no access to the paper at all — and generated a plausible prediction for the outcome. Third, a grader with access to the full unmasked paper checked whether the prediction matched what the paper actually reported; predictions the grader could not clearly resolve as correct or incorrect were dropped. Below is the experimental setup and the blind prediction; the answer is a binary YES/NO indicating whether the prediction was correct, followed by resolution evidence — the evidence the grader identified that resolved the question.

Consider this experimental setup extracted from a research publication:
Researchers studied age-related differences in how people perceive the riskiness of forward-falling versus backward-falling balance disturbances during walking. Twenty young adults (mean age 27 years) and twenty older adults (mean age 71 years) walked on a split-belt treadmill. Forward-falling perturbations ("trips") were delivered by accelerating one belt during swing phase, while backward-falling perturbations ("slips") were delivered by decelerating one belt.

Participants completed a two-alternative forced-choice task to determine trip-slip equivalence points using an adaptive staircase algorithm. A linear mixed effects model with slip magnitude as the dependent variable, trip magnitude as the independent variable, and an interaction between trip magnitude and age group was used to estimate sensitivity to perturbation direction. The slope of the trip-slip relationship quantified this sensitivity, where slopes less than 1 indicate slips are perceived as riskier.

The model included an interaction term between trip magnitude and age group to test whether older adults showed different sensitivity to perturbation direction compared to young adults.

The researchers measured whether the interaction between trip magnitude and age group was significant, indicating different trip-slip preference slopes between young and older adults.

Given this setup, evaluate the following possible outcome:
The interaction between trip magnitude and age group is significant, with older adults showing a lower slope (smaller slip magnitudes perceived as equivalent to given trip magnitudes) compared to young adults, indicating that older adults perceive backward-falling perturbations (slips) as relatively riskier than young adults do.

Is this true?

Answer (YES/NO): NO